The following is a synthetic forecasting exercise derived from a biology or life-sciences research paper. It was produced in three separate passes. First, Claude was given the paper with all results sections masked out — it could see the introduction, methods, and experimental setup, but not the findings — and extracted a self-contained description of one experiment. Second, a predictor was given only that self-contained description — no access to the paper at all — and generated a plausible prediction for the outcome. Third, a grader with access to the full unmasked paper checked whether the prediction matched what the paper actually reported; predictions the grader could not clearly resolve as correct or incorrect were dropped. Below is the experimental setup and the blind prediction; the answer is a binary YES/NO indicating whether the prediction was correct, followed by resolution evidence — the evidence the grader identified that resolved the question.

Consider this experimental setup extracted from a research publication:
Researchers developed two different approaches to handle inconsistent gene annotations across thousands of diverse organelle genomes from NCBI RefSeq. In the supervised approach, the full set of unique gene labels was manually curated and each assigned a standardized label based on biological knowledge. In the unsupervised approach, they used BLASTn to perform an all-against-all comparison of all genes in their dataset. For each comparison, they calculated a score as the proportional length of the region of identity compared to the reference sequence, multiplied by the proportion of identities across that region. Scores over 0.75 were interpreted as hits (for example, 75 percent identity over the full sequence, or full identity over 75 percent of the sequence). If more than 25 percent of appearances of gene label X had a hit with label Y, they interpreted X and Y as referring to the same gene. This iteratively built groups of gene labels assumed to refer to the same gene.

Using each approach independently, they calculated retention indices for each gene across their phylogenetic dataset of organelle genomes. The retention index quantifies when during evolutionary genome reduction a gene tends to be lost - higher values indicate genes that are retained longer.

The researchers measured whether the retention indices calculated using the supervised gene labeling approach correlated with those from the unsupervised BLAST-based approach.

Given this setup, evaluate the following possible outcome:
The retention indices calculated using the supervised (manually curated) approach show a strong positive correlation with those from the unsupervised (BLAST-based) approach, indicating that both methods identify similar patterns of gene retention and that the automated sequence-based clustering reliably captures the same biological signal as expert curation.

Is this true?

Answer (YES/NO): YES